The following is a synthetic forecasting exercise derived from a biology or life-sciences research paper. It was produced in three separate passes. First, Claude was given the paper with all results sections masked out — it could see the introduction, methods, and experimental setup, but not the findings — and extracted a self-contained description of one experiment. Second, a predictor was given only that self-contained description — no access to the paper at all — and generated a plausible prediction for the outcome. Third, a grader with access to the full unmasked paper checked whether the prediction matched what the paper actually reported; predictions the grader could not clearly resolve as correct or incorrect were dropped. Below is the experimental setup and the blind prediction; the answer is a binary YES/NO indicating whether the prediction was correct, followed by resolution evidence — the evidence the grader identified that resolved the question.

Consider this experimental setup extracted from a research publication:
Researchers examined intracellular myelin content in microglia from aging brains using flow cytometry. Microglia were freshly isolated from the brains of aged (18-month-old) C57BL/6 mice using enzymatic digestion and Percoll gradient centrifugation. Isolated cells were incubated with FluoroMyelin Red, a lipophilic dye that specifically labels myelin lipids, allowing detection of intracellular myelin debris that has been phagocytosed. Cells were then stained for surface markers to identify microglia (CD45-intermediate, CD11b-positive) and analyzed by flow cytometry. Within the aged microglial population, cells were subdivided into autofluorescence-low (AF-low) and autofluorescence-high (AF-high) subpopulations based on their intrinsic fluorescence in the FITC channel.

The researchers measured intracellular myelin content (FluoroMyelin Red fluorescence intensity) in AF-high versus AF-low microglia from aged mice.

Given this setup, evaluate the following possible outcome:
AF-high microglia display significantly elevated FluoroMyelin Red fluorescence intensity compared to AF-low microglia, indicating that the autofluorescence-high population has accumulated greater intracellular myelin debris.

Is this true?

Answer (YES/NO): YES